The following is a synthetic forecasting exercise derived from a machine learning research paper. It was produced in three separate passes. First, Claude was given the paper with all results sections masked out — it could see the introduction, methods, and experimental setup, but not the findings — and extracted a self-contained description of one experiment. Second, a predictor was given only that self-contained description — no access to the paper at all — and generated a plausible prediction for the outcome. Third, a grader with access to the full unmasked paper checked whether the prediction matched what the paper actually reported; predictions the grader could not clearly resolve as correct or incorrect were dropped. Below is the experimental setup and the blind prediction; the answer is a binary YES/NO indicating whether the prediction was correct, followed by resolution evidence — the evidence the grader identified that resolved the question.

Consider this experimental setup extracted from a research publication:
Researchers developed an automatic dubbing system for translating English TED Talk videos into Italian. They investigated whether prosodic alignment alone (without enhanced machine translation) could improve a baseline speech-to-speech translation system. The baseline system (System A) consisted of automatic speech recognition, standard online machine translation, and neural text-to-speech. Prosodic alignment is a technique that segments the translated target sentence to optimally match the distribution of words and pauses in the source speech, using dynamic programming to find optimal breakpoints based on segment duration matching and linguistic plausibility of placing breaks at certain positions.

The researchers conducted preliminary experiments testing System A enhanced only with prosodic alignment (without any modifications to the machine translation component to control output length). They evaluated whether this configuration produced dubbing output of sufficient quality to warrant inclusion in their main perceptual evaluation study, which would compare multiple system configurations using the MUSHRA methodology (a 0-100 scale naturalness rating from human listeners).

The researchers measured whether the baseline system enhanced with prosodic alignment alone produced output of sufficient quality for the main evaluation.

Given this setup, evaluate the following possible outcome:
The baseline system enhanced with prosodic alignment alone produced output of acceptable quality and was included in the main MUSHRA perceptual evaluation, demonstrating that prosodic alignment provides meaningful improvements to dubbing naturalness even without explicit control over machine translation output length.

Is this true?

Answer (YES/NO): NO